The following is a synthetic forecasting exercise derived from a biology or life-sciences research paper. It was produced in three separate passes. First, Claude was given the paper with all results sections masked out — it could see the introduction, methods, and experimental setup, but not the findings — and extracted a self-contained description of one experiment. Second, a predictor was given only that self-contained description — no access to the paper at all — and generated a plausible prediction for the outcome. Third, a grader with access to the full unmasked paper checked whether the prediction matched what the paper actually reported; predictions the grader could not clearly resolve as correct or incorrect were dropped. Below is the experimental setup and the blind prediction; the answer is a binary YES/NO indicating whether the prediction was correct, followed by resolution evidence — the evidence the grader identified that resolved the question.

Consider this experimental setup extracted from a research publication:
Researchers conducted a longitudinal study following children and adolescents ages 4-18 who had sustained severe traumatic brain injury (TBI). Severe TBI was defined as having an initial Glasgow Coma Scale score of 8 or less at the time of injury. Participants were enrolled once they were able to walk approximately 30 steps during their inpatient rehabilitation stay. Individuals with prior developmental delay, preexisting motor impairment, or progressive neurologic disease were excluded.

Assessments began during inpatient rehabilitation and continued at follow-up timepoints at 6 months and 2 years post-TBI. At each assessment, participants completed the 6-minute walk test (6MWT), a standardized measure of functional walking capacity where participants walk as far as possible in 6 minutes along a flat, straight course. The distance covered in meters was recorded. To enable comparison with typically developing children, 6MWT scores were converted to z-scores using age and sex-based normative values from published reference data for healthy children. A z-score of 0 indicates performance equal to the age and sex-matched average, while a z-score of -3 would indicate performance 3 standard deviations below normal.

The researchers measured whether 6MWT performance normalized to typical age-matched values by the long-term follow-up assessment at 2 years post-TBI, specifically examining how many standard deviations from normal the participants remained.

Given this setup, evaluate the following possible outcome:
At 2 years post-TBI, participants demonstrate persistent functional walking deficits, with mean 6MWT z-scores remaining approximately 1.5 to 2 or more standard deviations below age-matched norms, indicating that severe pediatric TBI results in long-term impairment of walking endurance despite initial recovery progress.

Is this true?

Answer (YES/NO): NO